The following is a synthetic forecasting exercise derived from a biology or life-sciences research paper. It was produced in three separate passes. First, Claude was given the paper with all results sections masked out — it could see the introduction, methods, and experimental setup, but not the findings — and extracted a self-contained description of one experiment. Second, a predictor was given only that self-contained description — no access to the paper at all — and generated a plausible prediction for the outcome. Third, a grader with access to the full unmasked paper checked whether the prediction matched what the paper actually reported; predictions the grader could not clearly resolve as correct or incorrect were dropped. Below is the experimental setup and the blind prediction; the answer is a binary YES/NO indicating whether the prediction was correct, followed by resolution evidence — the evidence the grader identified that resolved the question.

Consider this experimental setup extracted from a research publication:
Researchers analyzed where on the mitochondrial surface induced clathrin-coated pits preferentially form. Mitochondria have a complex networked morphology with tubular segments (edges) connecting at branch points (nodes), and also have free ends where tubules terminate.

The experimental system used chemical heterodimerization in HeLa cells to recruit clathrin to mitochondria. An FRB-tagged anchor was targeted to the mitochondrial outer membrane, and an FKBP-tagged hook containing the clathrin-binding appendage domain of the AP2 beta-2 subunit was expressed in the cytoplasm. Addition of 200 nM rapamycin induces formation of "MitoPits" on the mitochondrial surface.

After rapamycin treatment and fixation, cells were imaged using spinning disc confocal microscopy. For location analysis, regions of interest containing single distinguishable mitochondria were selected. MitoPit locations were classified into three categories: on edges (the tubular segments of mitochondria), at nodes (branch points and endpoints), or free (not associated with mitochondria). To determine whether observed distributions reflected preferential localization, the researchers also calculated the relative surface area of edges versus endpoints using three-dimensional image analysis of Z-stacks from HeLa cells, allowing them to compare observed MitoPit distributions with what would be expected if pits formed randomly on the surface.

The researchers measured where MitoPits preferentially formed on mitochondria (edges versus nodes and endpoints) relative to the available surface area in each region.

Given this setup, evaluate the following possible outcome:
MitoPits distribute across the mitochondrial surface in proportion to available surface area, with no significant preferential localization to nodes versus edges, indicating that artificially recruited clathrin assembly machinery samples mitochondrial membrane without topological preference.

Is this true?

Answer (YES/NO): NO